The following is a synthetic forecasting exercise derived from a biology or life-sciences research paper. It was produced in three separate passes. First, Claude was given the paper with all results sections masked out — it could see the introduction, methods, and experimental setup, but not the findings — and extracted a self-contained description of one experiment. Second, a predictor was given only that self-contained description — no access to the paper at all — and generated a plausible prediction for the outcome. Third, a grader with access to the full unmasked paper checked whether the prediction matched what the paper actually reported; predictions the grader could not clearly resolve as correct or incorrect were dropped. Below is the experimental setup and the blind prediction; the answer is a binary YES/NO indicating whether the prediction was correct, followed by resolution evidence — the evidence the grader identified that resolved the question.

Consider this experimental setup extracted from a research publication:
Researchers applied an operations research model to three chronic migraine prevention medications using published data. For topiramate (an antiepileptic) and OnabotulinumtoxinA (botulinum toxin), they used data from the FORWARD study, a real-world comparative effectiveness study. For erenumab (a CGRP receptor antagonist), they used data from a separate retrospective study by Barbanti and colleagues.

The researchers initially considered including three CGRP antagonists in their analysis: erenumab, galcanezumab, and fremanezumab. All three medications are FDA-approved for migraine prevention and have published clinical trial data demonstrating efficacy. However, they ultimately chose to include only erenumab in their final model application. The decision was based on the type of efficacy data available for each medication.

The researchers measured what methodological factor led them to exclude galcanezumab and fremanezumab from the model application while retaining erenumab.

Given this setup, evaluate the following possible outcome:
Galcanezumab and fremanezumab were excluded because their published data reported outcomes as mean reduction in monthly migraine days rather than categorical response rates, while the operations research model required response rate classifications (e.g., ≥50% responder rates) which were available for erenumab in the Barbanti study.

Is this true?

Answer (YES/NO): NO